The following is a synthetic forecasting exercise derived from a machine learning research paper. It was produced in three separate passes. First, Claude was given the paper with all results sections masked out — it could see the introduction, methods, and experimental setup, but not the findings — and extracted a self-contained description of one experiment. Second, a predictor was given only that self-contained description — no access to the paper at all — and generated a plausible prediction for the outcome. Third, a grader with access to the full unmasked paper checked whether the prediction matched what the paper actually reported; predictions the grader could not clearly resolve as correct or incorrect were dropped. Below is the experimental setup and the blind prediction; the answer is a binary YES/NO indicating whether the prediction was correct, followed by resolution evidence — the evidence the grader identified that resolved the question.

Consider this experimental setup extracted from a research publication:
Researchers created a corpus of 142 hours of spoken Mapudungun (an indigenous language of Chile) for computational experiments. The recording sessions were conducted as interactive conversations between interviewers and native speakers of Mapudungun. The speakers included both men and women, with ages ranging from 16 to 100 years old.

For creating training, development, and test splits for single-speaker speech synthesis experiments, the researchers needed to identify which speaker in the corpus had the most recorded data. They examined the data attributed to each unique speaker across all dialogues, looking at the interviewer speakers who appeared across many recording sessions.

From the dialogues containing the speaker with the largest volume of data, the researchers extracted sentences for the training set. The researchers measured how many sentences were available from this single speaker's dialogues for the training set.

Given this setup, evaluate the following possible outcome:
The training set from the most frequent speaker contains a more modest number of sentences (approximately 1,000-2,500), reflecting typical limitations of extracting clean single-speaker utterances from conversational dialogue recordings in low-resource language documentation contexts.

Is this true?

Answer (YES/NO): NO